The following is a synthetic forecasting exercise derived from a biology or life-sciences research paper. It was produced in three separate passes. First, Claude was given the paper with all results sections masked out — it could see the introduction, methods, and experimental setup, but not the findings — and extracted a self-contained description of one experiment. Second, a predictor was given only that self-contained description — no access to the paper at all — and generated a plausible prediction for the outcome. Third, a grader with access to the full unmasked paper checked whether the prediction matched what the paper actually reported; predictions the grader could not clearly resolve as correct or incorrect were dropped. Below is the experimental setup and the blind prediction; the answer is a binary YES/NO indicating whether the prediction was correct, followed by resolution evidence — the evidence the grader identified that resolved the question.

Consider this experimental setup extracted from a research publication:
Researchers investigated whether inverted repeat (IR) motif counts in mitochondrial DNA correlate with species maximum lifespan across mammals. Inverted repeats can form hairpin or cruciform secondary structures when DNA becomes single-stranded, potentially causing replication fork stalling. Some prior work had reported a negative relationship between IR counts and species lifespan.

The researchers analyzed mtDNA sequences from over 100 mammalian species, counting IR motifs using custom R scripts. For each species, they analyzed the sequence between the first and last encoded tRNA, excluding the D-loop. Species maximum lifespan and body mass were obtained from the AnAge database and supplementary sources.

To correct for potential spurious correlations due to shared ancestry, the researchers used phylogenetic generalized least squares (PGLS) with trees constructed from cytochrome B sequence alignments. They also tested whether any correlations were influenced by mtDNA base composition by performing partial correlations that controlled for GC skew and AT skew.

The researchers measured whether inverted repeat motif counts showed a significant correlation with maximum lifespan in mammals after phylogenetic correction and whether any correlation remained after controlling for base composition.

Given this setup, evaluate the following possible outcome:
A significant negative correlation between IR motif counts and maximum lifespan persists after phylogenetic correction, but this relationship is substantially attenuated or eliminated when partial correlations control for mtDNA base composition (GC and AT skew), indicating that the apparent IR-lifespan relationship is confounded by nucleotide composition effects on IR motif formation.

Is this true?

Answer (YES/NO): YES